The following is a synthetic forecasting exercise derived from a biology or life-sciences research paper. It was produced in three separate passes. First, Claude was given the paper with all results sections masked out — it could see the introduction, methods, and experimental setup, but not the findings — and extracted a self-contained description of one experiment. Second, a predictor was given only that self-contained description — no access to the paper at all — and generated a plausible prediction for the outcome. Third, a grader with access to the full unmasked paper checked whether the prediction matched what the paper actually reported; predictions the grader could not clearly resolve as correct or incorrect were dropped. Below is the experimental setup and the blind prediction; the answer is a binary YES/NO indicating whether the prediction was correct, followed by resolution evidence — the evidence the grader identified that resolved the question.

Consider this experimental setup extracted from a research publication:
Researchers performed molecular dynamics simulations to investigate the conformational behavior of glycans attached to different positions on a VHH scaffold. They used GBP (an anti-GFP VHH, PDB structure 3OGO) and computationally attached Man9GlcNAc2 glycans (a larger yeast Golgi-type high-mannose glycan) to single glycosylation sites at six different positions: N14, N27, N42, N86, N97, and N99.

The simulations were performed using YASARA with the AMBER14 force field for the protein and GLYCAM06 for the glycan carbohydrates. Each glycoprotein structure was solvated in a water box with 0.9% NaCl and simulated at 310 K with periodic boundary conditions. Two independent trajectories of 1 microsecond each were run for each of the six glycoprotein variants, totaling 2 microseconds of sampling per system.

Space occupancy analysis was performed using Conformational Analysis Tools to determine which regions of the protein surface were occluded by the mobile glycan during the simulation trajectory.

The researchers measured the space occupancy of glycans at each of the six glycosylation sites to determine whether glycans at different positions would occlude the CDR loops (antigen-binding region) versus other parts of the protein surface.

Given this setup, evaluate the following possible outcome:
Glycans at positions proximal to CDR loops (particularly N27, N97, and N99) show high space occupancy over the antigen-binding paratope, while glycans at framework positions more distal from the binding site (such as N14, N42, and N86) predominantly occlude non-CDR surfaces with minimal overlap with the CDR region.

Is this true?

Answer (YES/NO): NO